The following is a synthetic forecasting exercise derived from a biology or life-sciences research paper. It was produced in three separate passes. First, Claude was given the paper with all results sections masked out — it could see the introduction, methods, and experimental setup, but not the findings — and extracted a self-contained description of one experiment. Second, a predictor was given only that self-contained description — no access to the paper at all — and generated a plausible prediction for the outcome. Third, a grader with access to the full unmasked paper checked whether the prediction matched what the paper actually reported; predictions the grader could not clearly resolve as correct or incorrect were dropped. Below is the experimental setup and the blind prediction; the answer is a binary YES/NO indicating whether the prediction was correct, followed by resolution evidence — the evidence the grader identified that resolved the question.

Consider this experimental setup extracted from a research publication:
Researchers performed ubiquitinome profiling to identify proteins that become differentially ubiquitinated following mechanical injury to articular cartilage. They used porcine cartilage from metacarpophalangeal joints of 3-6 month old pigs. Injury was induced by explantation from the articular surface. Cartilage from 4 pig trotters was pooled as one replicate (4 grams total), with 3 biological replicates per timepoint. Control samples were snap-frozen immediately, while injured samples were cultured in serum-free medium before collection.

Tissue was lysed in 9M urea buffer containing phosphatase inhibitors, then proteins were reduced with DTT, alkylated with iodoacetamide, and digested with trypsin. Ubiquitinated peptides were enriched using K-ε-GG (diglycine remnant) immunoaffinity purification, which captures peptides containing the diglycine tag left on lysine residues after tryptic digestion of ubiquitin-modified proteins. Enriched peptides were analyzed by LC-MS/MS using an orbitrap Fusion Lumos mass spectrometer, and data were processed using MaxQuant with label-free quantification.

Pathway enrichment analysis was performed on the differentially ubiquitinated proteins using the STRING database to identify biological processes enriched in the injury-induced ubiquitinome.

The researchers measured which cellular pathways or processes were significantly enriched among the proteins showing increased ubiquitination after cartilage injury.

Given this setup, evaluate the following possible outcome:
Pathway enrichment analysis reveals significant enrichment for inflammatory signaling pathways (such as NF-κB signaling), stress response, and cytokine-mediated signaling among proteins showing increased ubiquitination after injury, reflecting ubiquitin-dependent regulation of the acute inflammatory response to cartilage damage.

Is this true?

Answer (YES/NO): NO